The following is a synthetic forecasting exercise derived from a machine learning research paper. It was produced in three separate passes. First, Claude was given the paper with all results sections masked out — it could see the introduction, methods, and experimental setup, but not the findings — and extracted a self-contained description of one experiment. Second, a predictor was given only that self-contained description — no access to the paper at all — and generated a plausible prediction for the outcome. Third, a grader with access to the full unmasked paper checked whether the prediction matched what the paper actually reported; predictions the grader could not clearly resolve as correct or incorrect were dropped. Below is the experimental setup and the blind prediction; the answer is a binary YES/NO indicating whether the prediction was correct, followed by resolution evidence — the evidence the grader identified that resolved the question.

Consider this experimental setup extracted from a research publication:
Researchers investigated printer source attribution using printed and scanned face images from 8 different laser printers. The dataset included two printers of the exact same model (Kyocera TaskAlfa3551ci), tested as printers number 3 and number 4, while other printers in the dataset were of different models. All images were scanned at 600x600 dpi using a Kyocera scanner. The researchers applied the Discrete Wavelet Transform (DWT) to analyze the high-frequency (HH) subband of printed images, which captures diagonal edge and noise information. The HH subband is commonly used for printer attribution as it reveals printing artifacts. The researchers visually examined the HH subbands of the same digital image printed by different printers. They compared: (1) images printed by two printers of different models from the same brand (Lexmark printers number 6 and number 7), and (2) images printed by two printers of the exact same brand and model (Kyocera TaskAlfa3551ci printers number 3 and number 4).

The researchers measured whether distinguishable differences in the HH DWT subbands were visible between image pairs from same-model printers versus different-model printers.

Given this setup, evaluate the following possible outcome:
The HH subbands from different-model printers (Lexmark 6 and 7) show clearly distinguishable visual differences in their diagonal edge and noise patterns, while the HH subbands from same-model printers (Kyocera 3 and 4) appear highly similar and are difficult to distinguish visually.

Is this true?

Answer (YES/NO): NO